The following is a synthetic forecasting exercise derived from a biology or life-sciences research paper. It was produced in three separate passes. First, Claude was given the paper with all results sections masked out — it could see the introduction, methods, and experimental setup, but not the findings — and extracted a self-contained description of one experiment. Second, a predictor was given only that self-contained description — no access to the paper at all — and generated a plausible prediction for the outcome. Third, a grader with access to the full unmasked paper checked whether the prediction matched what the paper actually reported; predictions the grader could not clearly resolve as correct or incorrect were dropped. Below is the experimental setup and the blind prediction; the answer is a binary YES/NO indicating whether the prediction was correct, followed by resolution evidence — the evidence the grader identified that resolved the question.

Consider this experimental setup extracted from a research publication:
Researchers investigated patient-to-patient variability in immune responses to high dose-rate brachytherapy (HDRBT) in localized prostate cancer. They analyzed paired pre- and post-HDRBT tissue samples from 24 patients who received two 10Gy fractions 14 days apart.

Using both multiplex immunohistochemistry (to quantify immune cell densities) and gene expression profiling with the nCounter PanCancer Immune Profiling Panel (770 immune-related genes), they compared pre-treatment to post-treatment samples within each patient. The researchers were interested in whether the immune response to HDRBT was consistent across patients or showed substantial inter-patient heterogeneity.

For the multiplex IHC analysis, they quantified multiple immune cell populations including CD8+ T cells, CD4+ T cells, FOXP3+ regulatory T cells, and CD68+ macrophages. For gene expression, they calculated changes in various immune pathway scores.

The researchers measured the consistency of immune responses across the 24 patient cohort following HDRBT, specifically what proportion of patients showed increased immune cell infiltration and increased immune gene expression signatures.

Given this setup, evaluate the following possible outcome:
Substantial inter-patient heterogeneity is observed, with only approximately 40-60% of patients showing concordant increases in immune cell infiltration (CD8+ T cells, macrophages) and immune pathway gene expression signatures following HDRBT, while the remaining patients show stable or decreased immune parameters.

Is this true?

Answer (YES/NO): NO